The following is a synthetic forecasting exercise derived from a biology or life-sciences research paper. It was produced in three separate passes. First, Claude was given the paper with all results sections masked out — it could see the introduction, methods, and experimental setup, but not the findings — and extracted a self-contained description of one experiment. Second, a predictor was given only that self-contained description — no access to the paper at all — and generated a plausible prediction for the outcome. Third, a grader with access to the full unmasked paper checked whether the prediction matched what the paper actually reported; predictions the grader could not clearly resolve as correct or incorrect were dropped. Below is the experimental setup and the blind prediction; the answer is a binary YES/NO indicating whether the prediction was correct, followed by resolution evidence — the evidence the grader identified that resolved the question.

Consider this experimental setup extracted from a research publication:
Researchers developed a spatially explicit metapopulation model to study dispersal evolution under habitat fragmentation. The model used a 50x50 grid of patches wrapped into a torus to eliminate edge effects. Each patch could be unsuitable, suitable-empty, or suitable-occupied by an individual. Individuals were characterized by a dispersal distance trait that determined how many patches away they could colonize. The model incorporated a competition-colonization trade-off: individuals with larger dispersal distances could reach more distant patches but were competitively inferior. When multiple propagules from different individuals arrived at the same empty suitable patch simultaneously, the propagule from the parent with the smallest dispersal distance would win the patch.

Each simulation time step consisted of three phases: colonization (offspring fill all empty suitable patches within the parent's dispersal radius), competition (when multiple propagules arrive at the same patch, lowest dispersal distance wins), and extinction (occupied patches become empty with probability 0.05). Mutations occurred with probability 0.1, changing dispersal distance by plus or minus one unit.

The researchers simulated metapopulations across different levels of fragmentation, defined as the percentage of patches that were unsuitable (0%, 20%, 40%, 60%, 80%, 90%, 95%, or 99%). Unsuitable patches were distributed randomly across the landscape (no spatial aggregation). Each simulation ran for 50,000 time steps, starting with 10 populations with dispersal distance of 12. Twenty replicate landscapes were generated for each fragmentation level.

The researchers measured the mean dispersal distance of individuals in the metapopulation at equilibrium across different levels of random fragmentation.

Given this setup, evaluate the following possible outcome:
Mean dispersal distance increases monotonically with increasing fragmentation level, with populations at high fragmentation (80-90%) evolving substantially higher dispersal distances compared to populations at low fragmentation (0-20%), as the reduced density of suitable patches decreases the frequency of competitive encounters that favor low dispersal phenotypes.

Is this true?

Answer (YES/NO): NO